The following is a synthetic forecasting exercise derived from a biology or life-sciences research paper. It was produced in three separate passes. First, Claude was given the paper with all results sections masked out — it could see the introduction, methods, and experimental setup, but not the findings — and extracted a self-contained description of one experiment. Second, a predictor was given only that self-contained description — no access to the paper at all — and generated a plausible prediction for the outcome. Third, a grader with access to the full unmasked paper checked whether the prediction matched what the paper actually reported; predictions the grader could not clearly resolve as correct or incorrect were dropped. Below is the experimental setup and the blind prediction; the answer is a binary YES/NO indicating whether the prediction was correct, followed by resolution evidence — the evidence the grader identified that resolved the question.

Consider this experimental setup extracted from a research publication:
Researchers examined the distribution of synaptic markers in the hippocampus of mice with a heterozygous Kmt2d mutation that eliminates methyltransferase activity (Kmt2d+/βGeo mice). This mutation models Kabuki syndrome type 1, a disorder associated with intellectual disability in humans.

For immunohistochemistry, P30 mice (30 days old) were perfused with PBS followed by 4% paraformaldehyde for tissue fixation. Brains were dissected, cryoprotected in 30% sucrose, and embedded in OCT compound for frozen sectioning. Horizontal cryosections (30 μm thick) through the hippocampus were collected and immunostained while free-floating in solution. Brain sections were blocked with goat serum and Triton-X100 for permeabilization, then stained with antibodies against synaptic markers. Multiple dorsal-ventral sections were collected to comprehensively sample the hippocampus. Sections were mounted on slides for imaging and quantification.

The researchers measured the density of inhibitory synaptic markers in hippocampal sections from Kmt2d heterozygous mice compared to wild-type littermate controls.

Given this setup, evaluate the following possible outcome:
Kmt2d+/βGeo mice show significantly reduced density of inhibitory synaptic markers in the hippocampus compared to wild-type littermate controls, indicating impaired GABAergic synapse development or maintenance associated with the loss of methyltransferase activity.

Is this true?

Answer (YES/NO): NO